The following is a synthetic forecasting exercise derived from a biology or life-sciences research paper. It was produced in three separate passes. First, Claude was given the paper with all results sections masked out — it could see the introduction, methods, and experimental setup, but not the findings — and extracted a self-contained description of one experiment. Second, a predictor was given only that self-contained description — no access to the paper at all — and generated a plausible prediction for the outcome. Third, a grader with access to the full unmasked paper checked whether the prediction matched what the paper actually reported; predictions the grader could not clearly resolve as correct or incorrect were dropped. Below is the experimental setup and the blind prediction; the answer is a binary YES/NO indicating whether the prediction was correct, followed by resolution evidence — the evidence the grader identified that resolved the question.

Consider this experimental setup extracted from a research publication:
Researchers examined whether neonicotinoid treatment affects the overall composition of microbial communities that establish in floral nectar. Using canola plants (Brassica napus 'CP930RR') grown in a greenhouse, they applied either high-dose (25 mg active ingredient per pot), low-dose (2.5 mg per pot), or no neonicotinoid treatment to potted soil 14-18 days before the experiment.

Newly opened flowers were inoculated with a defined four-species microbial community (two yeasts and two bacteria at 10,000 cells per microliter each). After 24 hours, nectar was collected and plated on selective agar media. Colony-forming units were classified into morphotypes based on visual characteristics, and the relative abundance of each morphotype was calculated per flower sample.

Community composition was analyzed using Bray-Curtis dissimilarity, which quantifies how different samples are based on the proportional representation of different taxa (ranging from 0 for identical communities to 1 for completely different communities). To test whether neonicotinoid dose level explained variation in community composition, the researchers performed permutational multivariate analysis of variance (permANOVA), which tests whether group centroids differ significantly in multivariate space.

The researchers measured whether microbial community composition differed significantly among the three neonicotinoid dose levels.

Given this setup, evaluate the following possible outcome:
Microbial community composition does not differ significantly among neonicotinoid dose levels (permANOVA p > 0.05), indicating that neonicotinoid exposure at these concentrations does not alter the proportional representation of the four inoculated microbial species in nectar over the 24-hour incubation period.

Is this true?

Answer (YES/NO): YES